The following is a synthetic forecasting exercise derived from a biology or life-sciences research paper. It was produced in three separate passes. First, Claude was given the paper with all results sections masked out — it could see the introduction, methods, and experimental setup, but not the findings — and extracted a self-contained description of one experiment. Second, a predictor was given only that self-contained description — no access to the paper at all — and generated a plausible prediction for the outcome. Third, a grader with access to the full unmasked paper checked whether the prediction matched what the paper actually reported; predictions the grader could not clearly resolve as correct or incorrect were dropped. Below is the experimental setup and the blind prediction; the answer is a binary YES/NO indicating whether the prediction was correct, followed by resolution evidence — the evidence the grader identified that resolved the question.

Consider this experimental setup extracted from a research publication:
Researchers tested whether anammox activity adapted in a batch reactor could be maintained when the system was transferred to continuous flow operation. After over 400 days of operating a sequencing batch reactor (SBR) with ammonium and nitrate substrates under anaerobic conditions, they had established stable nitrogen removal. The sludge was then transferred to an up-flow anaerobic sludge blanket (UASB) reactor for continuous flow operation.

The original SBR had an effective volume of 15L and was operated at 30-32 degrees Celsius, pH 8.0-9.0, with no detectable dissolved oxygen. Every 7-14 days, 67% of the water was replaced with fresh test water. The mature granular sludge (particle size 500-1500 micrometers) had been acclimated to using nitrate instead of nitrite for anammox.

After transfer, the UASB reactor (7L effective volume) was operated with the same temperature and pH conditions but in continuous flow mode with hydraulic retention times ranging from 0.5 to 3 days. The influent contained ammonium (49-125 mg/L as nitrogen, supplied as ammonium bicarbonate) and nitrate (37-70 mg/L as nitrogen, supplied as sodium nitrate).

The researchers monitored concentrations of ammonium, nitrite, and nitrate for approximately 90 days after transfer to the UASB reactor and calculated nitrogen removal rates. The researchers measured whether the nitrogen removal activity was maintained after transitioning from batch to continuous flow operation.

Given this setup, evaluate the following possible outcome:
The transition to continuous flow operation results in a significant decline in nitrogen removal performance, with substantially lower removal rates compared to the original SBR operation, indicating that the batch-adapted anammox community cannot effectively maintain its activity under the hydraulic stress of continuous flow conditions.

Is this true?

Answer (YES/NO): NO